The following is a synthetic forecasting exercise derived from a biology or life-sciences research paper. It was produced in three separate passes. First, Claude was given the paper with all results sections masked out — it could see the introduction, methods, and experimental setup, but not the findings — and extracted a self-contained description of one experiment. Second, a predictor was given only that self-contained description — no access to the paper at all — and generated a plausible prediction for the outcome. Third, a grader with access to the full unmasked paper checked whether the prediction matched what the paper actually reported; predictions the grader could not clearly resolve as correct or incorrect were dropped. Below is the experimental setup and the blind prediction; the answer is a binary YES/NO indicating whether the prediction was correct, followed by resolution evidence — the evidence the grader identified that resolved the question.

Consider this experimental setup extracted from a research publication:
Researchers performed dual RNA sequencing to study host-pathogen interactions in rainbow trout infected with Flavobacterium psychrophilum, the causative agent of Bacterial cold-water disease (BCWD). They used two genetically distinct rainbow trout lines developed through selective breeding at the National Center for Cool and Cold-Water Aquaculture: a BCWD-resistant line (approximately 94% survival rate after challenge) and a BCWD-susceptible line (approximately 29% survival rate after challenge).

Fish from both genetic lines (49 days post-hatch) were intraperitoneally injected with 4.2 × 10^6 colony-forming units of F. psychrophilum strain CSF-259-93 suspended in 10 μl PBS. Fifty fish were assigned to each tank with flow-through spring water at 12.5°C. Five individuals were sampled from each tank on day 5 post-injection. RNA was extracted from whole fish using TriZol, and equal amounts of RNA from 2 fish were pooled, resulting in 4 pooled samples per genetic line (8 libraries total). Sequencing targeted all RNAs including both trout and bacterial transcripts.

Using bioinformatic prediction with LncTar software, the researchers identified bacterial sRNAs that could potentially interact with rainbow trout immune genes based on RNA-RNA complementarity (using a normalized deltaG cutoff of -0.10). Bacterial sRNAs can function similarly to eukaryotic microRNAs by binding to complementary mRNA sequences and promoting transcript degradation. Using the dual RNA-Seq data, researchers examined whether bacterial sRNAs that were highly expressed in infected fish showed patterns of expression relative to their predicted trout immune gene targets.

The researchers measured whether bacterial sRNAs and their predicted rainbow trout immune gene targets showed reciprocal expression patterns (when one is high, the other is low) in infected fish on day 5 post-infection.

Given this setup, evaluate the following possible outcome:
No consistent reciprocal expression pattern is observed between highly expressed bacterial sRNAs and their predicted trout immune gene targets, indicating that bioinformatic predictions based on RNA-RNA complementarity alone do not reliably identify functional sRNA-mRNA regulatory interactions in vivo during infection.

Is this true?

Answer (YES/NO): NO